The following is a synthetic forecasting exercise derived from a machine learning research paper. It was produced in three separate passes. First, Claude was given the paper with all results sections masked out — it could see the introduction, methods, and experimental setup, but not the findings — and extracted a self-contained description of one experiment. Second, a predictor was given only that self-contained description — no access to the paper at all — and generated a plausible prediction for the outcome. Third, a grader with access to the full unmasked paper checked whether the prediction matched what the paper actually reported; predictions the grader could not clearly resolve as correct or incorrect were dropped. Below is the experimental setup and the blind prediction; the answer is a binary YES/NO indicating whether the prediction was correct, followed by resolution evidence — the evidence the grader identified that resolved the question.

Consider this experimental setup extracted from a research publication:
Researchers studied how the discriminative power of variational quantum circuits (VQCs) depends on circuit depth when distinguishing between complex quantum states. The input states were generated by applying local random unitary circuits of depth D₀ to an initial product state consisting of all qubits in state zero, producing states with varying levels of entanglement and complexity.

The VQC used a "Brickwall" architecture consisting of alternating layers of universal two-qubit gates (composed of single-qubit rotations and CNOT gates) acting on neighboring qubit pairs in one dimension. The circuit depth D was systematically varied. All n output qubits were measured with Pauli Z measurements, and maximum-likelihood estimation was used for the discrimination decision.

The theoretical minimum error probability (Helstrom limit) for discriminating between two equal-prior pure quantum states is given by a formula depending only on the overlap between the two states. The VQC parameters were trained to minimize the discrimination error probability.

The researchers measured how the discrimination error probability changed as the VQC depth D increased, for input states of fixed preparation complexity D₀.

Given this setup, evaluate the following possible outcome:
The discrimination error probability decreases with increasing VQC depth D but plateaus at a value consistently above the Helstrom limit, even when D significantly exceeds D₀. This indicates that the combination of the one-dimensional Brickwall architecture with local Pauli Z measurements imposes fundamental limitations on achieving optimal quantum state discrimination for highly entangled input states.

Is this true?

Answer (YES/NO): NO